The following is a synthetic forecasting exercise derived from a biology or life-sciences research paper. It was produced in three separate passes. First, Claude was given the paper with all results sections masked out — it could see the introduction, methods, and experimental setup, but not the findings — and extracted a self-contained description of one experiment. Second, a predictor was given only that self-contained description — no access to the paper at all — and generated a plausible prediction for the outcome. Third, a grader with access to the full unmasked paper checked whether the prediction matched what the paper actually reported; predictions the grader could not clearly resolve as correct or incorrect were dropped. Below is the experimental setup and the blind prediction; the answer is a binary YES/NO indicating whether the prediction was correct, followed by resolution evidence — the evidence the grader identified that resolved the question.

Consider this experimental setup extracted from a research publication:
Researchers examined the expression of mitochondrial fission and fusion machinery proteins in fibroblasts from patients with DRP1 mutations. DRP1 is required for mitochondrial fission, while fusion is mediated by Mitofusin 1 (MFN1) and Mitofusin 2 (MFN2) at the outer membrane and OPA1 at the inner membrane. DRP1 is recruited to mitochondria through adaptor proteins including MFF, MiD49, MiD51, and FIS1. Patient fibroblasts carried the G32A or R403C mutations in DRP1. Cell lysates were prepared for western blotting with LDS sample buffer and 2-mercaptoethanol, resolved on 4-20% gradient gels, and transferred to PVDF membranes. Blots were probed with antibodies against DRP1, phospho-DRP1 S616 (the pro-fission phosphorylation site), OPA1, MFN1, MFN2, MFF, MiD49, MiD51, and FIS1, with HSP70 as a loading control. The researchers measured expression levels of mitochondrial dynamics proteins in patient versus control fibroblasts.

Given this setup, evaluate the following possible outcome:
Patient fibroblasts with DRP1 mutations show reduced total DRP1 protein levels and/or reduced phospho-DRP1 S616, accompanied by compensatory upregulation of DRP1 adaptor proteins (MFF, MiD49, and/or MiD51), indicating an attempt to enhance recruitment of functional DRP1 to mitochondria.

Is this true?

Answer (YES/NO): NO